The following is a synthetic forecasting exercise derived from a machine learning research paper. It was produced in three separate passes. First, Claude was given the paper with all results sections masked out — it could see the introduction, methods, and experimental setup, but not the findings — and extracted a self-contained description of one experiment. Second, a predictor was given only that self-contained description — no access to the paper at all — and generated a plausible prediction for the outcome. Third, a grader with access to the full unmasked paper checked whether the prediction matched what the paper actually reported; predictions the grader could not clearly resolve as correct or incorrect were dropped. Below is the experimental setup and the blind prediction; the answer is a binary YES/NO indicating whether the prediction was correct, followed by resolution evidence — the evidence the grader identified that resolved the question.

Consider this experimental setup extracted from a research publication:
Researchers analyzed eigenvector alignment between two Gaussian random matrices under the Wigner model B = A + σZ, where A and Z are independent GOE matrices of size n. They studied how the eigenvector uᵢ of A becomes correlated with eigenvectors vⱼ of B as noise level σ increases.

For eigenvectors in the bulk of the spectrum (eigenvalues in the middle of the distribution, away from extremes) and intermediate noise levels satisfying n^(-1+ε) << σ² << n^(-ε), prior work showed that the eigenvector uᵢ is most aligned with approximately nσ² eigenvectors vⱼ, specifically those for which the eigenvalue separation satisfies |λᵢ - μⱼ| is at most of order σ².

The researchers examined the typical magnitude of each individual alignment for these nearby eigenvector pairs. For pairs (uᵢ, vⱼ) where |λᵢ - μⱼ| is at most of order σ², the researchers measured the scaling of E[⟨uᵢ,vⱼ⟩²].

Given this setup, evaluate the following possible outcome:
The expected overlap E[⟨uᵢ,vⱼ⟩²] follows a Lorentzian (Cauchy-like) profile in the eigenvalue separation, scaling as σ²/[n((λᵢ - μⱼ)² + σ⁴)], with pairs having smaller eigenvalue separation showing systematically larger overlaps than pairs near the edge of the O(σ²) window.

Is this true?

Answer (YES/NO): YES